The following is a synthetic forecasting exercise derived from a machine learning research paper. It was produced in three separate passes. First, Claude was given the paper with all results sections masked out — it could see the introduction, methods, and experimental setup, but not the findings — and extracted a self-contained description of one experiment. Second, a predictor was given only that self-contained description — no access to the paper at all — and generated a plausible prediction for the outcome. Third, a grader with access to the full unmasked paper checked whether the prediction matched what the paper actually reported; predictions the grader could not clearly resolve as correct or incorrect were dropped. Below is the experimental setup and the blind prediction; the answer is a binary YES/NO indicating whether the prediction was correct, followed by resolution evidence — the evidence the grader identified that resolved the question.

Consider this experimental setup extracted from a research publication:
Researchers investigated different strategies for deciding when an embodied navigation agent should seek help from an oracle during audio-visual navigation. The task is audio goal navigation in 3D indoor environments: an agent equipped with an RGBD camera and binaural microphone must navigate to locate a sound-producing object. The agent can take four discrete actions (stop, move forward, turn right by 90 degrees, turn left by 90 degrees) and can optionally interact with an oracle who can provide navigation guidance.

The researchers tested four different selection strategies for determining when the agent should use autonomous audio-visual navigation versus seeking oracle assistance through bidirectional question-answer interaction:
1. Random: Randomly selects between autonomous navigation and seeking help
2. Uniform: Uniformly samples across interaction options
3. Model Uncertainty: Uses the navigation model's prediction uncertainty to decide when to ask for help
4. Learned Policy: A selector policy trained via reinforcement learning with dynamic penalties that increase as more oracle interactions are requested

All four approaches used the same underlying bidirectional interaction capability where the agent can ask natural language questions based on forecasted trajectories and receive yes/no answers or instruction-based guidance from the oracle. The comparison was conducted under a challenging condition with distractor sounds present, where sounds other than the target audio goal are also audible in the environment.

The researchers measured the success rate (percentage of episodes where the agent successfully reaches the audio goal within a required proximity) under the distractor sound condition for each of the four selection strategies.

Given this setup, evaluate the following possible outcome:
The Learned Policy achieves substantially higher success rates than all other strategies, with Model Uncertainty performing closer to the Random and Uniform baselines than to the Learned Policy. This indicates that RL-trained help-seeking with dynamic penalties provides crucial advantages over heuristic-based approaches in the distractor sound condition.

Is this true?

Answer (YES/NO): NO